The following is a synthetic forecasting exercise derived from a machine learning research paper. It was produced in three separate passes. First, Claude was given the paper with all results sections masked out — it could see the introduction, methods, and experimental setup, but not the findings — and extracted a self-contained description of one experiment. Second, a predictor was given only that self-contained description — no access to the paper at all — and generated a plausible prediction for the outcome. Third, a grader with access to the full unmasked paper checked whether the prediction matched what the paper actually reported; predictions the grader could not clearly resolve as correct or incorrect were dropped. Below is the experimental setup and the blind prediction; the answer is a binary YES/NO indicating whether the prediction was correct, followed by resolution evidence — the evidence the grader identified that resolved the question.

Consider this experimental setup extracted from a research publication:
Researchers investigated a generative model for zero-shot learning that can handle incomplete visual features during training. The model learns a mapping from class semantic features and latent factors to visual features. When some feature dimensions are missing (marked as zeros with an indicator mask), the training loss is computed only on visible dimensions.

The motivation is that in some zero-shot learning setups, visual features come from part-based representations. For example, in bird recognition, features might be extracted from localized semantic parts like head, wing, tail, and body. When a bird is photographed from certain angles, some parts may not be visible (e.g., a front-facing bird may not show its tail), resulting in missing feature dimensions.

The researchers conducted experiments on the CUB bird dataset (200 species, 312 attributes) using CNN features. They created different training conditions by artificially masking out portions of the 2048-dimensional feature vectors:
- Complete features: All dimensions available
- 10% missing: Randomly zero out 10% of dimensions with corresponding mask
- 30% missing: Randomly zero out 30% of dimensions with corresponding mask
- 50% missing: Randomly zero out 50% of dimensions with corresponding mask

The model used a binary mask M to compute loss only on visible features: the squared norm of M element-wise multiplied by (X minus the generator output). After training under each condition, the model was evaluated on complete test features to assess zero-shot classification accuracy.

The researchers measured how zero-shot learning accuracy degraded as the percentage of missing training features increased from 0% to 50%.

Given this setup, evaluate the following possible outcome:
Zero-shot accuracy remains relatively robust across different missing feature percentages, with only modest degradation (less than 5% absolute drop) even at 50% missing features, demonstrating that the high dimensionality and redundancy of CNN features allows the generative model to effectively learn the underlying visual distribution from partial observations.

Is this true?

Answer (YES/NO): YES